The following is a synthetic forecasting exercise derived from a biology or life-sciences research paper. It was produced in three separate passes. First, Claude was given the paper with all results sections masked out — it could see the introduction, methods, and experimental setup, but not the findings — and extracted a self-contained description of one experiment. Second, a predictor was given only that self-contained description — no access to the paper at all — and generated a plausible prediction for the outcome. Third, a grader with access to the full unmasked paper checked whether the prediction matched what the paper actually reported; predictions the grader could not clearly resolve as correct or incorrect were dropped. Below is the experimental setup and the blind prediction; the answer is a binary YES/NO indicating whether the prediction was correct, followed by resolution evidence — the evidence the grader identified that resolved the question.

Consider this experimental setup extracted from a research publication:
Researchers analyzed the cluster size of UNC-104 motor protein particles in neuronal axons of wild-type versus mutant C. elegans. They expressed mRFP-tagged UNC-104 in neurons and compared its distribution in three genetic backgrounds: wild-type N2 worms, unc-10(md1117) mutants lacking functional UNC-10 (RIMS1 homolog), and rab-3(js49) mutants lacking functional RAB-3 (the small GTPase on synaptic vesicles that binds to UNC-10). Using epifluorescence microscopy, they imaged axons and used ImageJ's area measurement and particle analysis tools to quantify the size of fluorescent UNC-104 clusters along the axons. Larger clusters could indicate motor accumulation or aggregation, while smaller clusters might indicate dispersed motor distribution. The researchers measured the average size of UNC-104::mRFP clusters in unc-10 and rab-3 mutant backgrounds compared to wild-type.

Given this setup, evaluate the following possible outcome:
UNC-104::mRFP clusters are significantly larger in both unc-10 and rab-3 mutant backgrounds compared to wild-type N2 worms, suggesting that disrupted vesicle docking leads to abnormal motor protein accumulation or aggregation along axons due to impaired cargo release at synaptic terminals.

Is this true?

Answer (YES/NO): NO